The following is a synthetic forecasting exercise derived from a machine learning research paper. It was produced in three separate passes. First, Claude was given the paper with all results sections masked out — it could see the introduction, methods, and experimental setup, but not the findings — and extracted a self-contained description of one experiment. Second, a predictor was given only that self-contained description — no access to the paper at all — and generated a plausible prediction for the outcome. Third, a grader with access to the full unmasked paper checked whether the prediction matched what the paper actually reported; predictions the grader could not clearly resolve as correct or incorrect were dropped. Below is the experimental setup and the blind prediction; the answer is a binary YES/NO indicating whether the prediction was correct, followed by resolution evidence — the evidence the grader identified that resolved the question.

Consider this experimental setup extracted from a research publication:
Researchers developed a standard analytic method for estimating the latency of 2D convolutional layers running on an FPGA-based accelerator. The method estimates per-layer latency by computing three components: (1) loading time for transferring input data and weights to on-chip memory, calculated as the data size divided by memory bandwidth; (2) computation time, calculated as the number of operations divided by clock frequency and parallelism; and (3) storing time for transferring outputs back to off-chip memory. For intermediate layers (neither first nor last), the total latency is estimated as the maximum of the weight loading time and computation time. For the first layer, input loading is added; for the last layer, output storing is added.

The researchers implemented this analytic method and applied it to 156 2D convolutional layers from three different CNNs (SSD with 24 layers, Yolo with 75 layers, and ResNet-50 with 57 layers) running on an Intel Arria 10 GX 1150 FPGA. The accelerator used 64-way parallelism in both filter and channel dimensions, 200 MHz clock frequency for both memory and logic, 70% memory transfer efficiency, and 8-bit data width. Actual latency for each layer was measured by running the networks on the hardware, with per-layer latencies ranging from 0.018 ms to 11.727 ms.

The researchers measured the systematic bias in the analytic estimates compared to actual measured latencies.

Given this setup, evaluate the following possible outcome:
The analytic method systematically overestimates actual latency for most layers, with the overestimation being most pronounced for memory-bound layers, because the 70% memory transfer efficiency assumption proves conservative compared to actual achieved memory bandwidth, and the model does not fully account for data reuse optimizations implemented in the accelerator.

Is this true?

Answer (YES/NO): NO